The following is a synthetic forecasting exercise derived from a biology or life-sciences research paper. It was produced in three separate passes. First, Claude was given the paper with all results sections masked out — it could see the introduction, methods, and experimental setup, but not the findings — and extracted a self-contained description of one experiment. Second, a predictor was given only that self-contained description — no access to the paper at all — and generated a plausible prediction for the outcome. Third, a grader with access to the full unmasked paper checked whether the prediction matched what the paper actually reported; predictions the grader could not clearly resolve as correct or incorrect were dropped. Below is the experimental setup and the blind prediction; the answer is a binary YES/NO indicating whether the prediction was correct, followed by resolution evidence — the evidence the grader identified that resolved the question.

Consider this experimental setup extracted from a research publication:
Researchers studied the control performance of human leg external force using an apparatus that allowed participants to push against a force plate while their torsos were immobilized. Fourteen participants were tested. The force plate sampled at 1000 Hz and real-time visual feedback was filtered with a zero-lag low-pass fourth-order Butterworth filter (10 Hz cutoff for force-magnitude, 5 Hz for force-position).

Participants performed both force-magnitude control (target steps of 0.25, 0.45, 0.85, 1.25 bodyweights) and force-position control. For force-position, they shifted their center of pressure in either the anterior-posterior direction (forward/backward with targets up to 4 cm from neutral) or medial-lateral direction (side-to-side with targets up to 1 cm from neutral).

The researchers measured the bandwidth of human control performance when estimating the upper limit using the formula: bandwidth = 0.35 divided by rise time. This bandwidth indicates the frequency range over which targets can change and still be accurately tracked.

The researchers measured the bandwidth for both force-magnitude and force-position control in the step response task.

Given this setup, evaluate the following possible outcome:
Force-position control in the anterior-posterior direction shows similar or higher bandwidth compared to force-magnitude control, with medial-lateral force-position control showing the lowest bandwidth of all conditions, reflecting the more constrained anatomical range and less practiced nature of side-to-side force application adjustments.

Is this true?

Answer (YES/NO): NO